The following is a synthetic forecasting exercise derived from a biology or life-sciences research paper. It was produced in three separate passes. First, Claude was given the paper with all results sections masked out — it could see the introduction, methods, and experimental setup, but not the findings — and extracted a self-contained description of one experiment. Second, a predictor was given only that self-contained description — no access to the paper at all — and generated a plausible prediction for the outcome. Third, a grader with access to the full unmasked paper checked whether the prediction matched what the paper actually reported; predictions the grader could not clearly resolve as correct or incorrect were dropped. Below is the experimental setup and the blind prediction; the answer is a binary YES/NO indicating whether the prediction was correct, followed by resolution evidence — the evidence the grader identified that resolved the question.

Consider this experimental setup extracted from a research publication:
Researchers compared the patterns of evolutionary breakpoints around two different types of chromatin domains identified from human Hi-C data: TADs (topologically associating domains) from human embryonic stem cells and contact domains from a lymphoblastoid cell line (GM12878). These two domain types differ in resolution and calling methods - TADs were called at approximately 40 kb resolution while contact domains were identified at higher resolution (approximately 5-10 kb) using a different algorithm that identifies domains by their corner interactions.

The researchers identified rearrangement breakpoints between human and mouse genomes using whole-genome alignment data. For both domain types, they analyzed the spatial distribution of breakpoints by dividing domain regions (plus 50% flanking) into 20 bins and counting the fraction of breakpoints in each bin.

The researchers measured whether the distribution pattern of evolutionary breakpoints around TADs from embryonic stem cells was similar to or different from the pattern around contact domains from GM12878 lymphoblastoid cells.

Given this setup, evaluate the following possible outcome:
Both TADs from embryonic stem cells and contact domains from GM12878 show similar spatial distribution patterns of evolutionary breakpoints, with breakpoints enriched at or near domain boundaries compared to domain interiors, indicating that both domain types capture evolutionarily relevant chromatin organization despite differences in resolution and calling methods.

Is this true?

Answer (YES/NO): YES